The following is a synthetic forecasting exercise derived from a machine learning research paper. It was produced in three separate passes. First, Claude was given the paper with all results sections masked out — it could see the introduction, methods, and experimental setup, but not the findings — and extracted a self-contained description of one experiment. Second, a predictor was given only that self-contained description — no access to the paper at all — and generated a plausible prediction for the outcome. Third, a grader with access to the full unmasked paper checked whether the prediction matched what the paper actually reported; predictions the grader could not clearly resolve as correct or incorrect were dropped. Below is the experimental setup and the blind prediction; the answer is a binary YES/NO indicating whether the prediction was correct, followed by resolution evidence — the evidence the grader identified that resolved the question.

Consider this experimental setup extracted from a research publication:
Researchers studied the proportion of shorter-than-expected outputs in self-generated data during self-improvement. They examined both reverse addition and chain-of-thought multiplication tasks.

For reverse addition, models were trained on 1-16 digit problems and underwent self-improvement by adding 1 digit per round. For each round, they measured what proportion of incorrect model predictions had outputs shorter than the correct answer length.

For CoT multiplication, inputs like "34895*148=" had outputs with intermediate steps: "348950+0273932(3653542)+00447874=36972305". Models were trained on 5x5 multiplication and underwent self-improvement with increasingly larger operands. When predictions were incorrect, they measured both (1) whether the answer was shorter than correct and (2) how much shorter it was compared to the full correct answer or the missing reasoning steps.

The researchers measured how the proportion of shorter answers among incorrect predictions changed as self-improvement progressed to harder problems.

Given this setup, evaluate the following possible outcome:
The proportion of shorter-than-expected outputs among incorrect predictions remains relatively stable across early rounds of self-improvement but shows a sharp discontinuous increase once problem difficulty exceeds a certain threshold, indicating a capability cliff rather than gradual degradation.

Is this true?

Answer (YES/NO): NO